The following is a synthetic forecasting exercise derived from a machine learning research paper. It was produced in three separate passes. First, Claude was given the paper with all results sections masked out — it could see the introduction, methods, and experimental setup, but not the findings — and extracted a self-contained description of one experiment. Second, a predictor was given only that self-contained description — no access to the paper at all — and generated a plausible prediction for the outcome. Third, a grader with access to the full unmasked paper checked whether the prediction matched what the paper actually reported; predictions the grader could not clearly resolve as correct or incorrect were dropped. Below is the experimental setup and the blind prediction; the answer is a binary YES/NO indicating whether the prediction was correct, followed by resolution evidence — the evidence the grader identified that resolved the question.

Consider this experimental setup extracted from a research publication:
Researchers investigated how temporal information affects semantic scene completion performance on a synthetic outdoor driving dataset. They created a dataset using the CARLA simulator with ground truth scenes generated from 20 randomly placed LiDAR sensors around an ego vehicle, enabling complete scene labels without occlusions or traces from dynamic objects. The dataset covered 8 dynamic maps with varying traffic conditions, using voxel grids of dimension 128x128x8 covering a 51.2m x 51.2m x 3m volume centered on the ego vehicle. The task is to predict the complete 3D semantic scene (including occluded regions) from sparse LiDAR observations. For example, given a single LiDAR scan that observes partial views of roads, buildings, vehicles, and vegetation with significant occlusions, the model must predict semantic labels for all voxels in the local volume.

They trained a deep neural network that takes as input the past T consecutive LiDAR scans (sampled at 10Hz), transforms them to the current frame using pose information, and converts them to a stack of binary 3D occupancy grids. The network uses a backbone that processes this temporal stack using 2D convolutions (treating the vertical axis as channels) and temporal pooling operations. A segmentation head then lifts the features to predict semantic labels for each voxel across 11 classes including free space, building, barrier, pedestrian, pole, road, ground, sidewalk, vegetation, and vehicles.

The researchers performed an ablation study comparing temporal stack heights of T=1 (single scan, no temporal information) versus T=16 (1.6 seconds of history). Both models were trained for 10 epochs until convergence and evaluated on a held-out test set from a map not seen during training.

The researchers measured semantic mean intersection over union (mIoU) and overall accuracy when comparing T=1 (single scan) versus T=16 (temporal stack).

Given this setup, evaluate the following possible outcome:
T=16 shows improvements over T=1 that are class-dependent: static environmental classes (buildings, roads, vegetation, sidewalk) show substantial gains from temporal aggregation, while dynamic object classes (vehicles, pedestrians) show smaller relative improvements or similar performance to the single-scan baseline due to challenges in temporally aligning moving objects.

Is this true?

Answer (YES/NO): NO